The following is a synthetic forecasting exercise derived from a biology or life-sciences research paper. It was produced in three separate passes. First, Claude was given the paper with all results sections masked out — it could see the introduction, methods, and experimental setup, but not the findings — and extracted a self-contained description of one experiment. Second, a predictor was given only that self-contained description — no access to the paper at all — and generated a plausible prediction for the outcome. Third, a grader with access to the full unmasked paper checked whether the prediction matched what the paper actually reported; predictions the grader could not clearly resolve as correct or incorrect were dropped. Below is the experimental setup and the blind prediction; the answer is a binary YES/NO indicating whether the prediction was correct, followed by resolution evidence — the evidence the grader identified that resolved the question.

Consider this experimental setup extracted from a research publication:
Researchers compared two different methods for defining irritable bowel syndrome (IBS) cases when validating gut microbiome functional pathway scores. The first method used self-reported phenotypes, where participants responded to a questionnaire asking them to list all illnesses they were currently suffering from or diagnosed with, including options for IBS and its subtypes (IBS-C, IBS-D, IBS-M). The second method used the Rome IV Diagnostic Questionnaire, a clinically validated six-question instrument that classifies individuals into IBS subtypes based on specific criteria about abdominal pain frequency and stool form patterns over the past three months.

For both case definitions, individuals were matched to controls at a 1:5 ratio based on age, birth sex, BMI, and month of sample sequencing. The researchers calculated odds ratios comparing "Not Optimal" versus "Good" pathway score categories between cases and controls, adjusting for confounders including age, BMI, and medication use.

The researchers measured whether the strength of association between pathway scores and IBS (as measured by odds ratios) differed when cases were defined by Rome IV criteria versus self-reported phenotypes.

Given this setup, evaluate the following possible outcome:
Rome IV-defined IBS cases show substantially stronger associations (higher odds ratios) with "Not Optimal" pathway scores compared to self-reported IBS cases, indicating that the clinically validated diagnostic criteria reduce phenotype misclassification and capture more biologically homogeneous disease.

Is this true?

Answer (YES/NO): NO